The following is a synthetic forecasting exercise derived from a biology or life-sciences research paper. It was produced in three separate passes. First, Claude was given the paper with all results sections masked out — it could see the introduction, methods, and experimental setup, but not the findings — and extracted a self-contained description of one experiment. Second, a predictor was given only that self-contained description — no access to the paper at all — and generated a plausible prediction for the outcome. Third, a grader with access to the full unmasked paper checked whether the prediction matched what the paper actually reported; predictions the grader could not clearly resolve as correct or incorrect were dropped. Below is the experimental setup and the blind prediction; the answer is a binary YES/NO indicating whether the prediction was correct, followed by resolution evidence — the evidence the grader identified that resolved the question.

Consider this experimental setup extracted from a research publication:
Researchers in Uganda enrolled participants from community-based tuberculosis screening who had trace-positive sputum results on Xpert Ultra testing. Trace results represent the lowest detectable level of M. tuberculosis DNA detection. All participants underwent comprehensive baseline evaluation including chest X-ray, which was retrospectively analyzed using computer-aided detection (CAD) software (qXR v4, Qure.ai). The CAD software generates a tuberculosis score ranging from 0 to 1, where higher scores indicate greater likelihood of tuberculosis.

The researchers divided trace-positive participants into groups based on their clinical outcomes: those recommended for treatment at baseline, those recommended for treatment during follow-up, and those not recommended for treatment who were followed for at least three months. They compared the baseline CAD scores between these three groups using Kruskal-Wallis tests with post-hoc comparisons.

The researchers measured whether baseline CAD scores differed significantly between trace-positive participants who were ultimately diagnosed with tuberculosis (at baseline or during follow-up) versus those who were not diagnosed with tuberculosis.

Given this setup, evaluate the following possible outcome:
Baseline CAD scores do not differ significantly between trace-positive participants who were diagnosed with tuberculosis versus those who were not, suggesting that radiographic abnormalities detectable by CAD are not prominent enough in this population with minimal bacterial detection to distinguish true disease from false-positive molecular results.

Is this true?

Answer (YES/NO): NO